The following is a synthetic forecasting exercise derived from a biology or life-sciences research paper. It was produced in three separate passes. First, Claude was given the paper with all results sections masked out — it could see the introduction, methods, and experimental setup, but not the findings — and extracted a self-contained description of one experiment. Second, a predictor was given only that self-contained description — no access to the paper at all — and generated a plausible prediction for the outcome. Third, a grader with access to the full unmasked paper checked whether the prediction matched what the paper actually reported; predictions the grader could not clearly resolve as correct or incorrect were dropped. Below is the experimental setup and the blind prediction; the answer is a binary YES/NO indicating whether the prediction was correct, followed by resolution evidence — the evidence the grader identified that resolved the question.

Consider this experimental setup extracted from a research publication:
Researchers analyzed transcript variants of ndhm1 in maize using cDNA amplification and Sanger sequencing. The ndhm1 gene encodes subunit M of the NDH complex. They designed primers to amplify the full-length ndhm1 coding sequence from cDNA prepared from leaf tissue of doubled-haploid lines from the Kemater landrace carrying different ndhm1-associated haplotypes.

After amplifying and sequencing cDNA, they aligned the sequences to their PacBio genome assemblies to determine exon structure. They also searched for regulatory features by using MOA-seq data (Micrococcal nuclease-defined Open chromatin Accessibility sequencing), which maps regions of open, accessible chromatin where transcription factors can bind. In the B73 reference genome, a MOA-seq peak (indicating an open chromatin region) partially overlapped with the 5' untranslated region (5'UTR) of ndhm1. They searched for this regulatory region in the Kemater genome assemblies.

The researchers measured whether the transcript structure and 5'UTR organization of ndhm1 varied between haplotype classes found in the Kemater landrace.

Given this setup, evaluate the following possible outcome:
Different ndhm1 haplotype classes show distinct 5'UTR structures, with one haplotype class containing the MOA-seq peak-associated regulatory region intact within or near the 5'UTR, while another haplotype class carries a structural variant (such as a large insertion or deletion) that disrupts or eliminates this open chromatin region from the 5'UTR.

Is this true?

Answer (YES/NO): YES